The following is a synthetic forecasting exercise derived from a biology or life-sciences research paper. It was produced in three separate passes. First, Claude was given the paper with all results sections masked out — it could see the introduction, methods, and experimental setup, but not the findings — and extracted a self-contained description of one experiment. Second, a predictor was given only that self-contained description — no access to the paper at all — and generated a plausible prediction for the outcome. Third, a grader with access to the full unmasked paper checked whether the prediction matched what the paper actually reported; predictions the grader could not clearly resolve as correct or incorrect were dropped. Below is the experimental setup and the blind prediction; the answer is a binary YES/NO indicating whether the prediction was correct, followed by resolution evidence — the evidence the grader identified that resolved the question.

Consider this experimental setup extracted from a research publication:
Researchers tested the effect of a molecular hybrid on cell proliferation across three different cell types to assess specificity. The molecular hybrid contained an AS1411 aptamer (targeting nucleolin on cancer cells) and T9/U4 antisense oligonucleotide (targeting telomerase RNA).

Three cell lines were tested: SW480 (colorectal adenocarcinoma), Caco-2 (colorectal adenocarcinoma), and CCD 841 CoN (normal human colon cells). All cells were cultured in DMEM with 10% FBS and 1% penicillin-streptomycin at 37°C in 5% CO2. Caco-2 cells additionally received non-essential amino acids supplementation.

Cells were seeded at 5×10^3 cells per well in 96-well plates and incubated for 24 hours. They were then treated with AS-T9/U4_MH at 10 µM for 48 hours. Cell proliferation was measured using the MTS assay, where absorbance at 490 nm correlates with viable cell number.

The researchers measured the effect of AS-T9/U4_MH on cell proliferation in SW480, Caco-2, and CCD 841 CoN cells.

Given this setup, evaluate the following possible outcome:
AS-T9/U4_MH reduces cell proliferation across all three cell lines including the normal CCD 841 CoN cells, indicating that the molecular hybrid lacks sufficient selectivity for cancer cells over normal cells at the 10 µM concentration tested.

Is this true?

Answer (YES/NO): NO